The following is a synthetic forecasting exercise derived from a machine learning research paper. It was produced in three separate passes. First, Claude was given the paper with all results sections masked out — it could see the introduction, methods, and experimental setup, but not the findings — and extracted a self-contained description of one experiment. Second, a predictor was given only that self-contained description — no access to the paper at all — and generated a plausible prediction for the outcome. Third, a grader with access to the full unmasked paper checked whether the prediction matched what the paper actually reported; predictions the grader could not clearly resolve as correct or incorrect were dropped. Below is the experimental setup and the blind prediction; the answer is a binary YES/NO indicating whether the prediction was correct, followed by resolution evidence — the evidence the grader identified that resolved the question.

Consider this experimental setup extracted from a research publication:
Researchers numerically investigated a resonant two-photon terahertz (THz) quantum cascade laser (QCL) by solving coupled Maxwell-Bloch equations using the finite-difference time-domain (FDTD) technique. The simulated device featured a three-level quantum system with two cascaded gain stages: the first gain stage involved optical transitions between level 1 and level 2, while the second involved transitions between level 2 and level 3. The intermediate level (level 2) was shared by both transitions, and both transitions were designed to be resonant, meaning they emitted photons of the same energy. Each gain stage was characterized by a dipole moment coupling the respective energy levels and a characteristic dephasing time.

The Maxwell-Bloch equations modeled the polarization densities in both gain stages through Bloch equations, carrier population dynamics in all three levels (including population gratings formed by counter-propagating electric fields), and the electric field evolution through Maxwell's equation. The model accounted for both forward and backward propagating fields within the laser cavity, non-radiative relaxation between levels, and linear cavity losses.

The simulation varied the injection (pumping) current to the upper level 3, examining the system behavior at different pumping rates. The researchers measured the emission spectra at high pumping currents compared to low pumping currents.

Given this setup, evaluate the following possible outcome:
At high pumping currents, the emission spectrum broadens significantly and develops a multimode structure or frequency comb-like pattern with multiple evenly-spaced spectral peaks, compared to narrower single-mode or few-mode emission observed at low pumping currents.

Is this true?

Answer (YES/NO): YES